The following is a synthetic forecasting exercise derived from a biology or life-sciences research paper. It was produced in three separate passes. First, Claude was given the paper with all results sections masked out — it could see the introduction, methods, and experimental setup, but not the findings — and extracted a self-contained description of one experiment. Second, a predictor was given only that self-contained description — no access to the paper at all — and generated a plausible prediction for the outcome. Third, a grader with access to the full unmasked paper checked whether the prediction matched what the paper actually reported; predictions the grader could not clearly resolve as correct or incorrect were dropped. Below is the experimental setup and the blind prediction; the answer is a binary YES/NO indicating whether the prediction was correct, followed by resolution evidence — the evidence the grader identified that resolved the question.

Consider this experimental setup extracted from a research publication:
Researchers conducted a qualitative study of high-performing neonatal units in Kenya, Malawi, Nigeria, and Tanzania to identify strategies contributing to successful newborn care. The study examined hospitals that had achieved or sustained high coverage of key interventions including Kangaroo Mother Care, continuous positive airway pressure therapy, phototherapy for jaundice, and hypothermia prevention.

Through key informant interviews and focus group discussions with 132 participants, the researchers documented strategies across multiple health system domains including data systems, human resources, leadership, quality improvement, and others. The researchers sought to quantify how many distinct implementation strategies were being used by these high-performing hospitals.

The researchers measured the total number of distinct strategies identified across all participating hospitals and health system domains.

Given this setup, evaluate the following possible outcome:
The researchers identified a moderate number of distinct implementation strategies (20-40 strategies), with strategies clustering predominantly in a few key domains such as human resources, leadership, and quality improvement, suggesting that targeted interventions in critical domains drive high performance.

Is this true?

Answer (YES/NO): NO